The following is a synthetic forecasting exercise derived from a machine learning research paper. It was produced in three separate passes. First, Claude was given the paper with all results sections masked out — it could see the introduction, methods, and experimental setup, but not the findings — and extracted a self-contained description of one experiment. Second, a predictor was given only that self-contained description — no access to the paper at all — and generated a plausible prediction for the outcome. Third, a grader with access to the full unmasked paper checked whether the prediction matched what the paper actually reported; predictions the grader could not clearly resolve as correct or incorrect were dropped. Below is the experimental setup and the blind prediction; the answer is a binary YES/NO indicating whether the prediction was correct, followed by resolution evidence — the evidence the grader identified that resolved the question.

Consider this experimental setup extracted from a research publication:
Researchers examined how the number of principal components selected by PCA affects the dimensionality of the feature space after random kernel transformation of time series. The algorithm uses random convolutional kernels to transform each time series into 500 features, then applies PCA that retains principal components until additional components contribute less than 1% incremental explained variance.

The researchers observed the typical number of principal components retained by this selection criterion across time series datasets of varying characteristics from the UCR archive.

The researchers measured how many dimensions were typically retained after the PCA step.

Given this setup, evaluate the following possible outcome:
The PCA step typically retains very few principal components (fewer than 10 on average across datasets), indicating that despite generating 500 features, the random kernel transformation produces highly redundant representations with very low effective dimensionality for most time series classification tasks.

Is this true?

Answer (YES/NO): NO